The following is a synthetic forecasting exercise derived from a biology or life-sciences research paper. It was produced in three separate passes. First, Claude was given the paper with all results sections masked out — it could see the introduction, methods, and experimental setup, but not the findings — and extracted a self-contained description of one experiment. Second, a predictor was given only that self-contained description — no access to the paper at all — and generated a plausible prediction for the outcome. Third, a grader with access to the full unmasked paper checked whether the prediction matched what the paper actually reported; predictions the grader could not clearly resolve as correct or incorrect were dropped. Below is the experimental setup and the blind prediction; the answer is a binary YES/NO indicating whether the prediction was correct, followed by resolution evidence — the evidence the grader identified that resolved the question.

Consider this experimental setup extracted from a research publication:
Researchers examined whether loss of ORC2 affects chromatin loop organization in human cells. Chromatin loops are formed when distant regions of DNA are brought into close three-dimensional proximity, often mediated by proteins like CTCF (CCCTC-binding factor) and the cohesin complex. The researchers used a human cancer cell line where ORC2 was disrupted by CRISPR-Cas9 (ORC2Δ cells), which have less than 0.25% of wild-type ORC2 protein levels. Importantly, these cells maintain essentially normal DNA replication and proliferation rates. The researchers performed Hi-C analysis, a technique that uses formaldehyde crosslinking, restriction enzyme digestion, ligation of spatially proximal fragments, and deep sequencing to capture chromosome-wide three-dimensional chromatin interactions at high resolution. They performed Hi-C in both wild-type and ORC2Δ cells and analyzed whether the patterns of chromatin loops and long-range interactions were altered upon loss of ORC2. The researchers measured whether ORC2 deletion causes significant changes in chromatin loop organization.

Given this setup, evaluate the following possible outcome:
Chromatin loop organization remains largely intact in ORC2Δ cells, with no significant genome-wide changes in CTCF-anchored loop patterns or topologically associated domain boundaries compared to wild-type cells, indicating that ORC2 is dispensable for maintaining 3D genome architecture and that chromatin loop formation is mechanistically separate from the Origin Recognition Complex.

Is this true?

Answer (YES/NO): NO